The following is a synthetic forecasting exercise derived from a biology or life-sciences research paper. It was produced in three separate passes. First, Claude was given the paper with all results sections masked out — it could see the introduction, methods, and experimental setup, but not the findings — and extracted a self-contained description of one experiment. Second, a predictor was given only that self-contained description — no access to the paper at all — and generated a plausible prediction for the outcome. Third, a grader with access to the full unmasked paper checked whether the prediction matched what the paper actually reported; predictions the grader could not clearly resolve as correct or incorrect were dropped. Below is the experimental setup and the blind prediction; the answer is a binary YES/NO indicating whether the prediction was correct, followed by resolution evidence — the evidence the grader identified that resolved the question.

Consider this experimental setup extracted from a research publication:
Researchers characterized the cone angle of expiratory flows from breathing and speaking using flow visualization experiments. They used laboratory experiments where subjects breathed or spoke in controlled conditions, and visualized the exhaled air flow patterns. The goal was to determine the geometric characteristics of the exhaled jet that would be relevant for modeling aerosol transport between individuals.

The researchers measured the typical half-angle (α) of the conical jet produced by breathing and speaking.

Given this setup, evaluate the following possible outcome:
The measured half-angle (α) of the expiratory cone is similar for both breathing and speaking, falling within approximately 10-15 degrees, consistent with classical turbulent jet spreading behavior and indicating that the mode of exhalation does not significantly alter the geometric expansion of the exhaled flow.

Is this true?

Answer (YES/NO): YES